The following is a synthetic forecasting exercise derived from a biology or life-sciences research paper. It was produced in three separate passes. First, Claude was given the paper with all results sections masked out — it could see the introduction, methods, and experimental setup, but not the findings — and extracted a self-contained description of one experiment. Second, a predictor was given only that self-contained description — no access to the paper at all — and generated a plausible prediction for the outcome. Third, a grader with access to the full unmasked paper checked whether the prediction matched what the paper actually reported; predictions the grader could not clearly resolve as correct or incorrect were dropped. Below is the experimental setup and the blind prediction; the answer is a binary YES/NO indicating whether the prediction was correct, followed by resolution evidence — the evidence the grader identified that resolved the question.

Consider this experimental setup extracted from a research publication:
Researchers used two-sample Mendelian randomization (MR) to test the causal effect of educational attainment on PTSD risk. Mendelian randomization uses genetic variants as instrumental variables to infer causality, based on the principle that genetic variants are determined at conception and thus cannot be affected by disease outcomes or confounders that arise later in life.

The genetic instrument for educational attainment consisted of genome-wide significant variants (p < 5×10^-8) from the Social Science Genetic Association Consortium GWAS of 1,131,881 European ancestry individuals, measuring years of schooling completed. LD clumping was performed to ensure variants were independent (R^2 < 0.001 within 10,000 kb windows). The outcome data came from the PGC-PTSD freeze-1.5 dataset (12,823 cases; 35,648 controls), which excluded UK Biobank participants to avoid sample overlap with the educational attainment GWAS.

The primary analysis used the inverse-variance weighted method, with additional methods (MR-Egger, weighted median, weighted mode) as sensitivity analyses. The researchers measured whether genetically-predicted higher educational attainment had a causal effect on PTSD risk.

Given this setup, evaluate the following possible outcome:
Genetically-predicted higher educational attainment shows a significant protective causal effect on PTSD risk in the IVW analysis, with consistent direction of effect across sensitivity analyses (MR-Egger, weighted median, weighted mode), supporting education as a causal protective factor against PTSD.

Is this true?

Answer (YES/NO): YES